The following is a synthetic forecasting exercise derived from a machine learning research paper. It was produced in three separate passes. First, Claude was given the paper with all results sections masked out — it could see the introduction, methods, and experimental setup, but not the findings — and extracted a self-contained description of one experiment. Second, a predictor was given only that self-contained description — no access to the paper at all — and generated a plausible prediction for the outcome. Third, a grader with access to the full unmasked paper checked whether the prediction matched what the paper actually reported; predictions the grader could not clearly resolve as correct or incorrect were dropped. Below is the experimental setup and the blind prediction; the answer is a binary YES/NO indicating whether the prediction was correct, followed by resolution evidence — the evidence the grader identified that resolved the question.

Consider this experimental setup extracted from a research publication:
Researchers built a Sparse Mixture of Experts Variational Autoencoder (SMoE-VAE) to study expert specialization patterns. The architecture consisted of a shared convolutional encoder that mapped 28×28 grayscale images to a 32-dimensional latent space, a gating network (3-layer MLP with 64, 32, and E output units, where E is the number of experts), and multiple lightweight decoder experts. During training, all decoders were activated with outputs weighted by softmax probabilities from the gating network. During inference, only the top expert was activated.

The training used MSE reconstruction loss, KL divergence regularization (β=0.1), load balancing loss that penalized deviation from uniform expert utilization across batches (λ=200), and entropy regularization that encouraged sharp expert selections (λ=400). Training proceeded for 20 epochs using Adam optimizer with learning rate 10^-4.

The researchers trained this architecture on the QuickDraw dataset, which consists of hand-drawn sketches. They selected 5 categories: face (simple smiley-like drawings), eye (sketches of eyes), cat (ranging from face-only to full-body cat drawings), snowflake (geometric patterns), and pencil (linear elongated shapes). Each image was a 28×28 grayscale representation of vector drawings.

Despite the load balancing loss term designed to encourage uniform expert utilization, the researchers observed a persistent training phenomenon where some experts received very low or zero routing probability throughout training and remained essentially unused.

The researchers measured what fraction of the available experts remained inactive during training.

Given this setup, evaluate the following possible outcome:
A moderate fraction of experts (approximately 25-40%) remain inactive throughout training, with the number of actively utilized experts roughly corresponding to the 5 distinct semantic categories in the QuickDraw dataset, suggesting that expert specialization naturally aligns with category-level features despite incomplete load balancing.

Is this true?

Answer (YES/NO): NO